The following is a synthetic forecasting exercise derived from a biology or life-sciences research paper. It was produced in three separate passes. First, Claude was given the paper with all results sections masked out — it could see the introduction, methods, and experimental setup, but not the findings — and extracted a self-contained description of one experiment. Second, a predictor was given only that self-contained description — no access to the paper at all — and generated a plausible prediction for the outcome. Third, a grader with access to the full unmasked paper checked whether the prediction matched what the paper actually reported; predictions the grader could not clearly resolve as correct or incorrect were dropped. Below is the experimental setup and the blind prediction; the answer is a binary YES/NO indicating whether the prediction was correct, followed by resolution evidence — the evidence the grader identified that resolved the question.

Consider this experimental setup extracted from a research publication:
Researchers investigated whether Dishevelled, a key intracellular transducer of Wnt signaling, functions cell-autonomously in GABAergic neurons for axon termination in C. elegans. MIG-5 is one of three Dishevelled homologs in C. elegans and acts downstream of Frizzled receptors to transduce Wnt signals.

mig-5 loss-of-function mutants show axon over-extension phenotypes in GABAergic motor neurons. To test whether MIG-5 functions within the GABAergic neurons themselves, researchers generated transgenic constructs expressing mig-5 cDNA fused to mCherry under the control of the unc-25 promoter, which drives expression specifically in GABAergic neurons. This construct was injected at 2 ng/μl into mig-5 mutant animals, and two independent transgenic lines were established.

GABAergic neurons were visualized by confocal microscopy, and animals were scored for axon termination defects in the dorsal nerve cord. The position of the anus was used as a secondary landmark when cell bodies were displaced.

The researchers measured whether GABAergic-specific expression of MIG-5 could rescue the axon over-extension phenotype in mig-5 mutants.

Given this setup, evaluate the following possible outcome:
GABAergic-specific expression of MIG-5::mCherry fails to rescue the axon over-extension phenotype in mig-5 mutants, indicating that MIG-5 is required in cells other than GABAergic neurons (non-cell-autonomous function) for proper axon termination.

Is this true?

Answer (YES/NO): NO